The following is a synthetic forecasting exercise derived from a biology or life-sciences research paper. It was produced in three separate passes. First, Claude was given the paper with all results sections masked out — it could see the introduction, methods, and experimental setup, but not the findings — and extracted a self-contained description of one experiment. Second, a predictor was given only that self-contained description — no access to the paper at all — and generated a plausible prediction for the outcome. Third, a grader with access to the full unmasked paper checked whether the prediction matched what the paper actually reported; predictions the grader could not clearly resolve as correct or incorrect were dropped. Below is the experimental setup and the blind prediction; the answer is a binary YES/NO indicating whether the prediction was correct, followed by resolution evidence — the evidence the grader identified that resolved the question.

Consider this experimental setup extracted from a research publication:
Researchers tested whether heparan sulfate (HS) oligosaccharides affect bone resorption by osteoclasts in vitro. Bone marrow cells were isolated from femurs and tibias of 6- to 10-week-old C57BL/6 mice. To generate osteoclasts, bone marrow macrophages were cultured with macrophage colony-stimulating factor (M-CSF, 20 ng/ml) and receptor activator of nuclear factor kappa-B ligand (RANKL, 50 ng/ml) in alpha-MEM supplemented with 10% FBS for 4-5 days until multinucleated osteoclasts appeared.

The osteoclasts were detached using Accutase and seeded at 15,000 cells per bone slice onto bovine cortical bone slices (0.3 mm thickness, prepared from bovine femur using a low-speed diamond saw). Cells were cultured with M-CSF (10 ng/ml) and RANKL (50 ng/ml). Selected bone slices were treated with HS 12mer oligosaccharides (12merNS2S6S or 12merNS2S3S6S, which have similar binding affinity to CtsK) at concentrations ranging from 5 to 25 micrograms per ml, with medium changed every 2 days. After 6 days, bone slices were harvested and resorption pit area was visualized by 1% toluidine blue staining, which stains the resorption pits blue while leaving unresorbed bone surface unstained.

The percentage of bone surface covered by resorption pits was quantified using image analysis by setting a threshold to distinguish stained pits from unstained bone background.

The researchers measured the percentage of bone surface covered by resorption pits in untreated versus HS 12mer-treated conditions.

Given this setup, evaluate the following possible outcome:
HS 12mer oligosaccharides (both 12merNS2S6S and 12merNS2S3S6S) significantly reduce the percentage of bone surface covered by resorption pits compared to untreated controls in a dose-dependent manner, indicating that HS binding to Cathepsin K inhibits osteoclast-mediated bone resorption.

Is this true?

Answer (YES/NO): YES